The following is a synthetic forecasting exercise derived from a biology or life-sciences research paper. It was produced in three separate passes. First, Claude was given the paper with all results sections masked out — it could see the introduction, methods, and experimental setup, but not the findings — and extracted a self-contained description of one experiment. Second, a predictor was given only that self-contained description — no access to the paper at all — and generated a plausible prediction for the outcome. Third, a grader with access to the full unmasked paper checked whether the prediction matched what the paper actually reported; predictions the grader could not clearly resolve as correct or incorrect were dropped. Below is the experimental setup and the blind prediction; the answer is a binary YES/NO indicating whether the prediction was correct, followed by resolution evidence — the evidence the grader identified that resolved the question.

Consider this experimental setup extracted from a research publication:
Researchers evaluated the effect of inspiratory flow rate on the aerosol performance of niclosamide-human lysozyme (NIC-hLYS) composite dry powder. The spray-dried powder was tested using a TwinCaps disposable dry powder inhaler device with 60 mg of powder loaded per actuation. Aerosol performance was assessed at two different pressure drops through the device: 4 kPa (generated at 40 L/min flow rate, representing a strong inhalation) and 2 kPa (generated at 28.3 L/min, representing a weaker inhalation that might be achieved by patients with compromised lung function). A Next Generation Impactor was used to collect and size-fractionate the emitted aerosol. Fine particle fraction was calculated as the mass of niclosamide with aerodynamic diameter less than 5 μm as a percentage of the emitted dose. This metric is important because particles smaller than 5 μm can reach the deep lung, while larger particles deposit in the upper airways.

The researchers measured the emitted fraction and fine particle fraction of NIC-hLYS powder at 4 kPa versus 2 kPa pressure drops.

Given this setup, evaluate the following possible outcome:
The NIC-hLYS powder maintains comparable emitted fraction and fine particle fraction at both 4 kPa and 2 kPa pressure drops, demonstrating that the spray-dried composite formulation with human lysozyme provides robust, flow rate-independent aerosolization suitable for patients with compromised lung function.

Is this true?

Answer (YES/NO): YES